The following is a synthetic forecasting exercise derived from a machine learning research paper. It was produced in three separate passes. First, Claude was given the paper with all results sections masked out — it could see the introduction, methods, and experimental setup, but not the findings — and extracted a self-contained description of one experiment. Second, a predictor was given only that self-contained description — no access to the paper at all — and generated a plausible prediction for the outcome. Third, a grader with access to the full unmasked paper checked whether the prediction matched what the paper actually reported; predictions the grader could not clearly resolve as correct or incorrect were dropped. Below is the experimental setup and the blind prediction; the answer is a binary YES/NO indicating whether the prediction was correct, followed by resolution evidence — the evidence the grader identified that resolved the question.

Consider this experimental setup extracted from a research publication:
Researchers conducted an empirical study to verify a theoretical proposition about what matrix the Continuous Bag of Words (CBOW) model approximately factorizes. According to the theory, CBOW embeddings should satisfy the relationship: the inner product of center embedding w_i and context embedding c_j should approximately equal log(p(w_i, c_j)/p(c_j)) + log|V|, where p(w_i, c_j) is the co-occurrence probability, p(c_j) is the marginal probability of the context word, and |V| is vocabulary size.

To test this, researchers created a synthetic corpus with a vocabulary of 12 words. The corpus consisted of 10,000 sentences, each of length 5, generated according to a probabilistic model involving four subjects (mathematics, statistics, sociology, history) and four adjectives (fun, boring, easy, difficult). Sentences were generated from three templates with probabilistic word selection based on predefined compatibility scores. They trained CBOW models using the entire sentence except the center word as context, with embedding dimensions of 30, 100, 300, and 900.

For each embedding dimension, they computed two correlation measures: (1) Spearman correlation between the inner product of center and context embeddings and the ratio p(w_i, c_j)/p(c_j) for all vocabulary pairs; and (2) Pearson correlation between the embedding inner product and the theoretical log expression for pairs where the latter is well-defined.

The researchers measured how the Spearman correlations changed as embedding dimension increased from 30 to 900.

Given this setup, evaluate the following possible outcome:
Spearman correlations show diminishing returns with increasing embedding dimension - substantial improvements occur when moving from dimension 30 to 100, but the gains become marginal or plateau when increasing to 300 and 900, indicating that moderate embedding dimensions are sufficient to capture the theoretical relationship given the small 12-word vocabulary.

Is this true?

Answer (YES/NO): NO